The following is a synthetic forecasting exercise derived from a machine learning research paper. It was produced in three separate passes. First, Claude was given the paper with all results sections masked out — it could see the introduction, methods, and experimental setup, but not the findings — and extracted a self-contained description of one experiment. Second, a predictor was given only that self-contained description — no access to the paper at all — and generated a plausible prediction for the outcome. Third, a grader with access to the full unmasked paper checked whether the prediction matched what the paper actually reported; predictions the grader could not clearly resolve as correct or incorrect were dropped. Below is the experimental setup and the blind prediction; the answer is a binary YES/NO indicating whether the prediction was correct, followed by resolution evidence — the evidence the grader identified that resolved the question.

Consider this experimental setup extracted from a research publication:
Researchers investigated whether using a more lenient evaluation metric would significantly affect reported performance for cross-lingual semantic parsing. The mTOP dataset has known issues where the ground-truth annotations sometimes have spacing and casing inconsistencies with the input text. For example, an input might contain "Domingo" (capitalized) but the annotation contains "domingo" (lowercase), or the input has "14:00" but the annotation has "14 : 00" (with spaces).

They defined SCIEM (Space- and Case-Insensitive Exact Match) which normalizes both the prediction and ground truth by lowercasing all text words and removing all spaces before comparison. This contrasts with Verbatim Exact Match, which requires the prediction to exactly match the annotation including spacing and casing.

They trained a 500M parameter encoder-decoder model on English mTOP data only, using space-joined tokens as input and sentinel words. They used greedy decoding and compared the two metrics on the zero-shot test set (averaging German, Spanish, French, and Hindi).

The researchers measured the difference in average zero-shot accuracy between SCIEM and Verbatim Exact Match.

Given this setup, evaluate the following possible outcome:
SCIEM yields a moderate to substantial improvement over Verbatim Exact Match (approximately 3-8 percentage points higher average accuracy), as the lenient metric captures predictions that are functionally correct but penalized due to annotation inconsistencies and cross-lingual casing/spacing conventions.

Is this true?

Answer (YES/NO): NO